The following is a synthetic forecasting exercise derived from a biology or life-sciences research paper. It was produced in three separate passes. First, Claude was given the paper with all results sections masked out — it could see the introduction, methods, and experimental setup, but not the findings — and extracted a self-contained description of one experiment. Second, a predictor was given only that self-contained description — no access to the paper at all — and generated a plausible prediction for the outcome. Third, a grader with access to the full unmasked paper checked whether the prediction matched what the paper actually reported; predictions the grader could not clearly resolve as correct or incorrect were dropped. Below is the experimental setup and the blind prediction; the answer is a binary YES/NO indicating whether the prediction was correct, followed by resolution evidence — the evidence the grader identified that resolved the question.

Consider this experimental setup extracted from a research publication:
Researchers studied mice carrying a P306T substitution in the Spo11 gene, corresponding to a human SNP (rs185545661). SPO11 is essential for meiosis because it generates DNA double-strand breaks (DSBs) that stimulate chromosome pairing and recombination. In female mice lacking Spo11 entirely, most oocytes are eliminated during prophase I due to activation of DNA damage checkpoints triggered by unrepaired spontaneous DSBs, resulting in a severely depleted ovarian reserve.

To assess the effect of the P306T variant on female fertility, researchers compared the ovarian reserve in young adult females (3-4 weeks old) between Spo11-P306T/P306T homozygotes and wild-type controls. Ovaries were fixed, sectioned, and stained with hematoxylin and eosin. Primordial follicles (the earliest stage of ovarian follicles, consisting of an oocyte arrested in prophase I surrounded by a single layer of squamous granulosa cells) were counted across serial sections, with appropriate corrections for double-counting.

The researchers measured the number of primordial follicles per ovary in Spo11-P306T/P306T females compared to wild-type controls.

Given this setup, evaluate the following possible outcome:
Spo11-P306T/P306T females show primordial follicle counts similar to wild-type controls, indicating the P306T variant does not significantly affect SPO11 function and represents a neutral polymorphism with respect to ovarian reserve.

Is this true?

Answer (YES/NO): NO